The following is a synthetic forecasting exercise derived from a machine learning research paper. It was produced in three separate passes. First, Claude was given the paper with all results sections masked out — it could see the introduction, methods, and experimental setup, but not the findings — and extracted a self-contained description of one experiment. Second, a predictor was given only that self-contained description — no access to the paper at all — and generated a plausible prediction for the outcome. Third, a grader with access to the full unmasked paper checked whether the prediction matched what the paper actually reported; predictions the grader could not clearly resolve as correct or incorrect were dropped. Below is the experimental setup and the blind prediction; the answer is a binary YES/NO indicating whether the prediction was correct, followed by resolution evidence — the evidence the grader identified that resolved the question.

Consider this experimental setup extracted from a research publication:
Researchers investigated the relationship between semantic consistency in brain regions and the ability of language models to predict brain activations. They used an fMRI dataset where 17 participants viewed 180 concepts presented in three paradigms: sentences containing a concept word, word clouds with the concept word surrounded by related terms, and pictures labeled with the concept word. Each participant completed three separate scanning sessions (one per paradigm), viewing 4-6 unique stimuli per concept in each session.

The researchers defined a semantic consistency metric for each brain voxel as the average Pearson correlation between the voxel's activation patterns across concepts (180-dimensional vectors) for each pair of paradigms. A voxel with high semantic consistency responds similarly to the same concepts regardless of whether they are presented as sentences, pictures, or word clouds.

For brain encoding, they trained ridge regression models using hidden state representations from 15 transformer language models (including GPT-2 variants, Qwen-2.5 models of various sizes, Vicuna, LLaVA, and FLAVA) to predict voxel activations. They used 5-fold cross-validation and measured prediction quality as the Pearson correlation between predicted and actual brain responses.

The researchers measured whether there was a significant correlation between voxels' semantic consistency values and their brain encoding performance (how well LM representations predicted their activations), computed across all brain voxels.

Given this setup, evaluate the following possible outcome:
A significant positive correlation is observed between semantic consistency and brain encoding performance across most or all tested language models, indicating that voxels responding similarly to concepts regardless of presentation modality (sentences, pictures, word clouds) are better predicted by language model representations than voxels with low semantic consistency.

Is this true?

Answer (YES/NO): YES